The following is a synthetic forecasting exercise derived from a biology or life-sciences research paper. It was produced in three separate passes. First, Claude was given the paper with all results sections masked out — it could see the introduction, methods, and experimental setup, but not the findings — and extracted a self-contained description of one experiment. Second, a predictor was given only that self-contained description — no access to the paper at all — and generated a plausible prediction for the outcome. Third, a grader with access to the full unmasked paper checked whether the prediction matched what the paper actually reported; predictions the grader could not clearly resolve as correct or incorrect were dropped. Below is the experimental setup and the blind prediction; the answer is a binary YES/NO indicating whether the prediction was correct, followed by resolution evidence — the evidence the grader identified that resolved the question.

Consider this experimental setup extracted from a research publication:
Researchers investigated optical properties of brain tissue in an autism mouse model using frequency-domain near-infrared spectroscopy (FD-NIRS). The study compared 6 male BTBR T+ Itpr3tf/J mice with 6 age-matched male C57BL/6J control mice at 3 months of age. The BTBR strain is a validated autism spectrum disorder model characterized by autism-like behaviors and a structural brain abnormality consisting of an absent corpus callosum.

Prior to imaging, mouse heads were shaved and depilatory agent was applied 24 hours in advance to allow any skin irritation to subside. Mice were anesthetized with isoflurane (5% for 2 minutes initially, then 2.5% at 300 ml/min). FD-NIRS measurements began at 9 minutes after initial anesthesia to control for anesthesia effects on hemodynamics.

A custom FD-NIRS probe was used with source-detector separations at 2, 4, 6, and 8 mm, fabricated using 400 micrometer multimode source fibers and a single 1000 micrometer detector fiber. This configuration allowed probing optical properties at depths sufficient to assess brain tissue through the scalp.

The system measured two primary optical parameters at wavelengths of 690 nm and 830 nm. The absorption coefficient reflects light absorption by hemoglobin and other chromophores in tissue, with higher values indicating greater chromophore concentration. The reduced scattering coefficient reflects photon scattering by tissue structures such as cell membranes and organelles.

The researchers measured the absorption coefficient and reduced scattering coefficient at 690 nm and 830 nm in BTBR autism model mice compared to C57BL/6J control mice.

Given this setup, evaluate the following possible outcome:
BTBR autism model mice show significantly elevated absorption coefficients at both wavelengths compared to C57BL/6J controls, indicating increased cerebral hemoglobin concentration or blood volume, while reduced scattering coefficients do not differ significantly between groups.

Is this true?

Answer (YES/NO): YES